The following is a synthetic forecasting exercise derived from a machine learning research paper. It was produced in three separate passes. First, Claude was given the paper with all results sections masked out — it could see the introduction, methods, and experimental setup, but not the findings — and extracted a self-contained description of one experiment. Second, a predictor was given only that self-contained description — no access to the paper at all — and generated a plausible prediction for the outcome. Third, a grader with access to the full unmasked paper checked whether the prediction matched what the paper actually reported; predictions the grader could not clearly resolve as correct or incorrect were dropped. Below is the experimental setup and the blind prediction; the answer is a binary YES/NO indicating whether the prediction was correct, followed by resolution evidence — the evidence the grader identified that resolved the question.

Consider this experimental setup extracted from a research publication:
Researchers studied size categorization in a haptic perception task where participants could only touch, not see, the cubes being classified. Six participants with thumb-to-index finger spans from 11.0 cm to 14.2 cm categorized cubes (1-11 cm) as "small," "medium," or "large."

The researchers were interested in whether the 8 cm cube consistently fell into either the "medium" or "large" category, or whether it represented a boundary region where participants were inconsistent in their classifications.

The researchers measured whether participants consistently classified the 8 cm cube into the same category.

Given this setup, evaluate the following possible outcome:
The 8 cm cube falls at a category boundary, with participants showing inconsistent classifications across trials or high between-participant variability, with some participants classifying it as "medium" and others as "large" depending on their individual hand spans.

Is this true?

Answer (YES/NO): NO